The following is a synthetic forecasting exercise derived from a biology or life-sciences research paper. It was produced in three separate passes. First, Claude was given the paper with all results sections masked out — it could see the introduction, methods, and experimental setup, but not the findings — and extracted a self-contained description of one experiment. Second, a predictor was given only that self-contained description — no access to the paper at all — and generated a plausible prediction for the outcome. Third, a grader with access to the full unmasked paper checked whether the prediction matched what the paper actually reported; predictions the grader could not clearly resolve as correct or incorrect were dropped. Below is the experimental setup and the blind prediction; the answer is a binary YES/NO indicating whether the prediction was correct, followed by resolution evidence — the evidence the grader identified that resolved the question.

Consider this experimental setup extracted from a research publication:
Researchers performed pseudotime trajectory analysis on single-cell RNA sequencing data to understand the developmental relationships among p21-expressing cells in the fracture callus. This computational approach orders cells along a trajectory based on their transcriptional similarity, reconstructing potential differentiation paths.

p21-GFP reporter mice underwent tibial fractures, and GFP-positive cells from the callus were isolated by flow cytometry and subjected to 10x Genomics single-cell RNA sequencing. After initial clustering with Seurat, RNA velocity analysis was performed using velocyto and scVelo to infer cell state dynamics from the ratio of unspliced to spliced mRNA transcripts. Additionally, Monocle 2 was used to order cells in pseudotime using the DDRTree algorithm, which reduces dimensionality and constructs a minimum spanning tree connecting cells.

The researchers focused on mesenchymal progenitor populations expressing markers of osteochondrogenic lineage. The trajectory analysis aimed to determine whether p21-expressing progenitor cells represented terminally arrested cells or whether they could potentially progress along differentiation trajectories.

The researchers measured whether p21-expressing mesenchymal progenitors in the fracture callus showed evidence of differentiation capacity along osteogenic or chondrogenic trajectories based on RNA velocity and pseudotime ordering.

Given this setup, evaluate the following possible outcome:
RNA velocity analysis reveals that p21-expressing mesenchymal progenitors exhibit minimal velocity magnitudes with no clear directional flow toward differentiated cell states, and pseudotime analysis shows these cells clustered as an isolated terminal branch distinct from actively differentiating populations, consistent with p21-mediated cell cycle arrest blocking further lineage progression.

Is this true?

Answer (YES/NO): NO